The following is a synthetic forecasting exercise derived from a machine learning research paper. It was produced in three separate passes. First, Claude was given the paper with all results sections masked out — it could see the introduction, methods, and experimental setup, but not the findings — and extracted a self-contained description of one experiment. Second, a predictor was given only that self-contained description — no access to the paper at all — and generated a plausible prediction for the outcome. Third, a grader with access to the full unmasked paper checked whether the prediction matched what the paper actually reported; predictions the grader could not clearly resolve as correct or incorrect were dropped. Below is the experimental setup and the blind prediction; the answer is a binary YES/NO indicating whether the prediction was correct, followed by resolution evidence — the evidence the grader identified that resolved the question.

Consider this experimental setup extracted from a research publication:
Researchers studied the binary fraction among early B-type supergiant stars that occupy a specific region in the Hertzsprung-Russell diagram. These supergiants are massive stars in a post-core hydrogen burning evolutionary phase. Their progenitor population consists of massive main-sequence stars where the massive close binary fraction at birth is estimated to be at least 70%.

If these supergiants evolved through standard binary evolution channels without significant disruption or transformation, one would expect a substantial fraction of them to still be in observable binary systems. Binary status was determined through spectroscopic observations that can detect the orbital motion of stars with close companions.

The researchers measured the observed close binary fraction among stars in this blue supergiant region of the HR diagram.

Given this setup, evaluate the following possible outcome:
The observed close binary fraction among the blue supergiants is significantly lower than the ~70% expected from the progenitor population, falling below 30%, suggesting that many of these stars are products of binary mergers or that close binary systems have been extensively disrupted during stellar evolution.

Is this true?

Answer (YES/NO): YES